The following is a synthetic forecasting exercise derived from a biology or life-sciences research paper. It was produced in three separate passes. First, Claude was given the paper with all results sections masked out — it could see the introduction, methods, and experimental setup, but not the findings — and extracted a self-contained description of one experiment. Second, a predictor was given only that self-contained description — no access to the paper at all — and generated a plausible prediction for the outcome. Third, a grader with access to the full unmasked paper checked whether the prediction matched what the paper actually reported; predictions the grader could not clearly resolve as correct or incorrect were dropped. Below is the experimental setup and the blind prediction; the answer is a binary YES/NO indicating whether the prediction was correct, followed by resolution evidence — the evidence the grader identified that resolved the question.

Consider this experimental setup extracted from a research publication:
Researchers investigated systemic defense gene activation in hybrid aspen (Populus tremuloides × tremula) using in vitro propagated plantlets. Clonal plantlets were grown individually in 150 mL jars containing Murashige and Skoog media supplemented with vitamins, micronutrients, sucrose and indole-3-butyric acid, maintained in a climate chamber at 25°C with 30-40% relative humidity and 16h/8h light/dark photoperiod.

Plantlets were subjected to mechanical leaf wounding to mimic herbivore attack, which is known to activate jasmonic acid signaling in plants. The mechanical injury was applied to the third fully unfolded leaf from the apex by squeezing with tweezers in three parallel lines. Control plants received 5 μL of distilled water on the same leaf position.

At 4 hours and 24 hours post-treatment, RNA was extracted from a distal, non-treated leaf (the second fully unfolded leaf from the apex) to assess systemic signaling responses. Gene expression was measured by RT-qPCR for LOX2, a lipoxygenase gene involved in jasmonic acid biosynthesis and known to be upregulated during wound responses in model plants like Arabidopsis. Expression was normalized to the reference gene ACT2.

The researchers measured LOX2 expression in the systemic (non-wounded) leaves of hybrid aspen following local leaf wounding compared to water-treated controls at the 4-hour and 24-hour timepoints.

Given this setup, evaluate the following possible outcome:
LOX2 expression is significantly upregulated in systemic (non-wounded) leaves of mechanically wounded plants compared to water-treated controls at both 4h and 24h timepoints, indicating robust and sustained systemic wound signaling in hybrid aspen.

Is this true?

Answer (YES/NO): NO